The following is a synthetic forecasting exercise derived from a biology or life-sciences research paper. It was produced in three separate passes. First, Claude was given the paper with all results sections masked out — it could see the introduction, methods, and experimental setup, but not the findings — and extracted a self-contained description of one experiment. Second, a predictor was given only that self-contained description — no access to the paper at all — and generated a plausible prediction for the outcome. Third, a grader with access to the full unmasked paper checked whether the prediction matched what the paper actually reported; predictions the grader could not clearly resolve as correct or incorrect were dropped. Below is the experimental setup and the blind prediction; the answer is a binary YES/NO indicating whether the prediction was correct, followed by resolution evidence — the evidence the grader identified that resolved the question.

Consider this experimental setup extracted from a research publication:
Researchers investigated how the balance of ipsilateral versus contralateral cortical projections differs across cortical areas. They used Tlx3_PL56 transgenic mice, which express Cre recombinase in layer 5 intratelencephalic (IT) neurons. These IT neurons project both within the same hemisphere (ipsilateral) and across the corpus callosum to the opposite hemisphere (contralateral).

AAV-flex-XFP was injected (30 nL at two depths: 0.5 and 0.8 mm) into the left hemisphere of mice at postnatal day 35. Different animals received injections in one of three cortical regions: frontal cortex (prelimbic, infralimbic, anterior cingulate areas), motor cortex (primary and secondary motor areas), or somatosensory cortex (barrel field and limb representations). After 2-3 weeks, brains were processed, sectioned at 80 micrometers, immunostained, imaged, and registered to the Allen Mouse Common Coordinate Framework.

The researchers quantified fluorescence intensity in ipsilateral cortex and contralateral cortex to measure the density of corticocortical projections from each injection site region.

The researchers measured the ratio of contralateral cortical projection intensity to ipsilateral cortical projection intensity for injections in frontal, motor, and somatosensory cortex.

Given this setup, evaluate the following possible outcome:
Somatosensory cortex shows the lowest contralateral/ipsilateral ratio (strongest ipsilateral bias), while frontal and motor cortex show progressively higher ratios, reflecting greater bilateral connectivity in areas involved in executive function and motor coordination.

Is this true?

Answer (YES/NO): YES